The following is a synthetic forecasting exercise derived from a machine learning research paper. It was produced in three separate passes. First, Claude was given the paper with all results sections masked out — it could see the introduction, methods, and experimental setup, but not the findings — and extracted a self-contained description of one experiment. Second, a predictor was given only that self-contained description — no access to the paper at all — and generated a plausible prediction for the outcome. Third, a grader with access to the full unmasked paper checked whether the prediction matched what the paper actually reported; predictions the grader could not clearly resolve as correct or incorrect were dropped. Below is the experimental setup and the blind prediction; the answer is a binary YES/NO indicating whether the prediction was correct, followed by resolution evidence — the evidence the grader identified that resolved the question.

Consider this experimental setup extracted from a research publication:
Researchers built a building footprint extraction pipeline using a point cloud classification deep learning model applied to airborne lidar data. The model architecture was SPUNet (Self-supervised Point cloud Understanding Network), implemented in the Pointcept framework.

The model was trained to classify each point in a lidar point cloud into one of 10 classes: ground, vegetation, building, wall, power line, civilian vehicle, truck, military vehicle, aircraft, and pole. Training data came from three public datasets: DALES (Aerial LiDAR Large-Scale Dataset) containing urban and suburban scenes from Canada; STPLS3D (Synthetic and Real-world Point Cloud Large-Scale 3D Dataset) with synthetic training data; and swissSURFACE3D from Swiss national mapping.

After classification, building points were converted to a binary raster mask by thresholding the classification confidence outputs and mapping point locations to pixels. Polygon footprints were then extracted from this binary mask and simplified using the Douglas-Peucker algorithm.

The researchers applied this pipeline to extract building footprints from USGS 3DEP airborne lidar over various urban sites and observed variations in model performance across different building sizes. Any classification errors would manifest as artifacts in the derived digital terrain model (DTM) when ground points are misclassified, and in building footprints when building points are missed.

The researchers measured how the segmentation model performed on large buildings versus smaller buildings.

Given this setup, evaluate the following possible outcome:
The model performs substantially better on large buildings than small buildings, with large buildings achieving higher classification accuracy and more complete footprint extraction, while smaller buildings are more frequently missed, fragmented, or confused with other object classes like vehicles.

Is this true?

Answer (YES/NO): NO